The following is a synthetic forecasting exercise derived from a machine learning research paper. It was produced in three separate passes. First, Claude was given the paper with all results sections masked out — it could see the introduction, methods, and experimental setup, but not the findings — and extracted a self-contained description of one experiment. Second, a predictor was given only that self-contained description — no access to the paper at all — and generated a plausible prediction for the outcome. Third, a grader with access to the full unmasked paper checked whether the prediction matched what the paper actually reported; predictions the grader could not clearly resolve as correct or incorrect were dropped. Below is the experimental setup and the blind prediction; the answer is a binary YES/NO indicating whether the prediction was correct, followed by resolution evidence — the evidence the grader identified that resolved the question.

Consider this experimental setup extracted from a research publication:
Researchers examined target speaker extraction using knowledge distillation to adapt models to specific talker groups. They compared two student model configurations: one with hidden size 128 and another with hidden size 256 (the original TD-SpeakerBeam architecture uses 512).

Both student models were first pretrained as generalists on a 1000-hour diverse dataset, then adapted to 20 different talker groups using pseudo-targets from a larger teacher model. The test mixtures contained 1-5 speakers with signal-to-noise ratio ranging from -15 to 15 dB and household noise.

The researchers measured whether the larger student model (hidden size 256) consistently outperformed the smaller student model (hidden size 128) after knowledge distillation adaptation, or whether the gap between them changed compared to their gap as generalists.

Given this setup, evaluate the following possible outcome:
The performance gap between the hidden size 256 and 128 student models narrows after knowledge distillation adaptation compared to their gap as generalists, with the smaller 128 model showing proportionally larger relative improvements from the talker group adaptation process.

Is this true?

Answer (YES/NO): YES